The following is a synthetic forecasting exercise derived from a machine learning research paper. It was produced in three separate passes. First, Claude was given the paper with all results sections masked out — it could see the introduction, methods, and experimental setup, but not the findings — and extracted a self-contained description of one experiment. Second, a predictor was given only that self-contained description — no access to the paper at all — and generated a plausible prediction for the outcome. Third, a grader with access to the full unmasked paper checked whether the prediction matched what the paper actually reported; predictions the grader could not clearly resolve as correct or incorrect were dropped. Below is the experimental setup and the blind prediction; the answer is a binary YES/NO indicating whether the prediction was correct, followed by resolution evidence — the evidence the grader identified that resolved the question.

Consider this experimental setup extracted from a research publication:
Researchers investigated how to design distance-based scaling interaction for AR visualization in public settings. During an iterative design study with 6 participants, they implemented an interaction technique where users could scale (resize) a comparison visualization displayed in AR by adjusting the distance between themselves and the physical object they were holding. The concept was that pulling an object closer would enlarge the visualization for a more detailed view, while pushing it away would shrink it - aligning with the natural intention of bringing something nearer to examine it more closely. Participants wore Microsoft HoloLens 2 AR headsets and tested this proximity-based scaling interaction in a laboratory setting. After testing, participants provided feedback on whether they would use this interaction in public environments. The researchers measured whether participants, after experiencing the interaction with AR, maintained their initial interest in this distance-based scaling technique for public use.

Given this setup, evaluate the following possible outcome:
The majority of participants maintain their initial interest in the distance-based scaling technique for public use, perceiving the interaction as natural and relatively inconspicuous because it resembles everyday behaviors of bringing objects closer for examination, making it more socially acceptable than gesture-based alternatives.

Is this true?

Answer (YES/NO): NO